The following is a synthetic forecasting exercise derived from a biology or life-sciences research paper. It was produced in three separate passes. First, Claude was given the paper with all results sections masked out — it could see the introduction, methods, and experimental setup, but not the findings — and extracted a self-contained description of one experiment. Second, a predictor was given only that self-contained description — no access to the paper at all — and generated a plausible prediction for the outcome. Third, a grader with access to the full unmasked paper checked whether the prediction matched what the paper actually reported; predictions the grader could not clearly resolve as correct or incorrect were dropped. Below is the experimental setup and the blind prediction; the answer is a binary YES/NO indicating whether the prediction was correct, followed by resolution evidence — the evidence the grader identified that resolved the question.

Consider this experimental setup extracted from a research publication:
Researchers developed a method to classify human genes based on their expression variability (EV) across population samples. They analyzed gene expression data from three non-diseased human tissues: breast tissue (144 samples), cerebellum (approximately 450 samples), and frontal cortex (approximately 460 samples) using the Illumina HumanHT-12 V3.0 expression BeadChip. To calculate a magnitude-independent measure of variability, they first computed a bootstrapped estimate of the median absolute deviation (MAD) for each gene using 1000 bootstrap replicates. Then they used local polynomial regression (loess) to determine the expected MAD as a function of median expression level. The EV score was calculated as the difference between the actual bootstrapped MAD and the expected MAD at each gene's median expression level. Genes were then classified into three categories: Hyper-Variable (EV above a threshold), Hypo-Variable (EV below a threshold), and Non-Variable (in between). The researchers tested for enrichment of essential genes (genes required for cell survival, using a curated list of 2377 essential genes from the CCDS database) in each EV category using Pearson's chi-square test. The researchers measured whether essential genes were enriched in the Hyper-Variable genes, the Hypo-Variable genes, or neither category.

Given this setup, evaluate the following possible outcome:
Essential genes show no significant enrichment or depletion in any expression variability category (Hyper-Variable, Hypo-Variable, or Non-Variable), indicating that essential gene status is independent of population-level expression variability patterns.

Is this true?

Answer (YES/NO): NO